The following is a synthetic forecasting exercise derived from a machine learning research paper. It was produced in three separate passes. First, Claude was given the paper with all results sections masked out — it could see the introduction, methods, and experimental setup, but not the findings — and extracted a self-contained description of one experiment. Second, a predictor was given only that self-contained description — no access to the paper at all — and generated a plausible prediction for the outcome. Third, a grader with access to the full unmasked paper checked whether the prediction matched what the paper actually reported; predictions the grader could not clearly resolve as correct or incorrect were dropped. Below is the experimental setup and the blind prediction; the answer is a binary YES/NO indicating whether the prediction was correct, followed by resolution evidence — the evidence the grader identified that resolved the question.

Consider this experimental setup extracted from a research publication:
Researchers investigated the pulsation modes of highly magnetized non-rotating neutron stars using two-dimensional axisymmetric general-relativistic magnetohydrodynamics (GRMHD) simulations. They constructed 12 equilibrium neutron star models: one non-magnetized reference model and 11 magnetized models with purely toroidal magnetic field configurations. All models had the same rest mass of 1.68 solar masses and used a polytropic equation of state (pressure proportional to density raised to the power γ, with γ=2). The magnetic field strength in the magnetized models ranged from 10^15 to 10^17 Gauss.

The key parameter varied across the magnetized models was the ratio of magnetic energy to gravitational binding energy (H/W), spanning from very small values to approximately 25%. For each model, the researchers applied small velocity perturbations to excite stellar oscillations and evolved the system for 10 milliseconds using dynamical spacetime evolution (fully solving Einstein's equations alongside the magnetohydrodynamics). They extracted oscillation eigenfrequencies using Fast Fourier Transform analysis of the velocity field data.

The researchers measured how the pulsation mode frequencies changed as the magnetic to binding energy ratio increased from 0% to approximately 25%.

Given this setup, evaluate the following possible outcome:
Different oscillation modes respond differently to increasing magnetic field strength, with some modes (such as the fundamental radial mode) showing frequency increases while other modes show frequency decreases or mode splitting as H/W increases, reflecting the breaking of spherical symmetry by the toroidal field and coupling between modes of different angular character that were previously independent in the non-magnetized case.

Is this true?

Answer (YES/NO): NO